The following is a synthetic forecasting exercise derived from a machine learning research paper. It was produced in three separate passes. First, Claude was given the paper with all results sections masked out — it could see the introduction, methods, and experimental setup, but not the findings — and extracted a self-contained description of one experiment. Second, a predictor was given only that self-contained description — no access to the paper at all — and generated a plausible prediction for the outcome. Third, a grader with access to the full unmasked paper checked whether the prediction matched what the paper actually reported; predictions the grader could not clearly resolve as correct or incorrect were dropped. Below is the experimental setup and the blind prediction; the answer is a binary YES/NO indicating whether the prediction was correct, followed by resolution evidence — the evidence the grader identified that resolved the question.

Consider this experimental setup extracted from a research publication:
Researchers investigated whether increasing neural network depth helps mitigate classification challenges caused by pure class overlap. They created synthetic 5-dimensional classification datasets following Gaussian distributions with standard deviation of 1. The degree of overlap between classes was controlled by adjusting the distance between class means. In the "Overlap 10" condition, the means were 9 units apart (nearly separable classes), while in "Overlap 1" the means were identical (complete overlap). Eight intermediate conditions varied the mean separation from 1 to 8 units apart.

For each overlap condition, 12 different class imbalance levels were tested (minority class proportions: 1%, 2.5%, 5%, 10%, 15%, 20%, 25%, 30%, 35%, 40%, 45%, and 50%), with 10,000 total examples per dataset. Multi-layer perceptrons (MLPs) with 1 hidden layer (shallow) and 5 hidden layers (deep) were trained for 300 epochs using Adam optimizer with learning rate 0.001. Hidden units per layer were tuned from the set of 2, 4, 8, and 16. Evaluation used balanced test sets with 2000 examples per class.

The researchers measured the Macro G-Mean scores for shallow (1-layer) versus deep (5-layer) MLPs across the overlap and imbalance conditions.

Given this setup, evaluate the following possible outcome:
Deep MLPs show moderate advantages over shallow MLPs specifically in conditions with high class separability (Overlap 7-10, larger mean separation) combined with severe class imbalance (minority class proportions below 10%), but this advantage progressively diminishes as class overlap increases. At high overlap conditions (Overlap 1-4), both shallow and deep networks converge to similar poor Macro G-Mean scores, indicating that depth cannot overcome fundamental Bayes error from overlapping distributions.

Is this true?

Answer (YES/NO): NO